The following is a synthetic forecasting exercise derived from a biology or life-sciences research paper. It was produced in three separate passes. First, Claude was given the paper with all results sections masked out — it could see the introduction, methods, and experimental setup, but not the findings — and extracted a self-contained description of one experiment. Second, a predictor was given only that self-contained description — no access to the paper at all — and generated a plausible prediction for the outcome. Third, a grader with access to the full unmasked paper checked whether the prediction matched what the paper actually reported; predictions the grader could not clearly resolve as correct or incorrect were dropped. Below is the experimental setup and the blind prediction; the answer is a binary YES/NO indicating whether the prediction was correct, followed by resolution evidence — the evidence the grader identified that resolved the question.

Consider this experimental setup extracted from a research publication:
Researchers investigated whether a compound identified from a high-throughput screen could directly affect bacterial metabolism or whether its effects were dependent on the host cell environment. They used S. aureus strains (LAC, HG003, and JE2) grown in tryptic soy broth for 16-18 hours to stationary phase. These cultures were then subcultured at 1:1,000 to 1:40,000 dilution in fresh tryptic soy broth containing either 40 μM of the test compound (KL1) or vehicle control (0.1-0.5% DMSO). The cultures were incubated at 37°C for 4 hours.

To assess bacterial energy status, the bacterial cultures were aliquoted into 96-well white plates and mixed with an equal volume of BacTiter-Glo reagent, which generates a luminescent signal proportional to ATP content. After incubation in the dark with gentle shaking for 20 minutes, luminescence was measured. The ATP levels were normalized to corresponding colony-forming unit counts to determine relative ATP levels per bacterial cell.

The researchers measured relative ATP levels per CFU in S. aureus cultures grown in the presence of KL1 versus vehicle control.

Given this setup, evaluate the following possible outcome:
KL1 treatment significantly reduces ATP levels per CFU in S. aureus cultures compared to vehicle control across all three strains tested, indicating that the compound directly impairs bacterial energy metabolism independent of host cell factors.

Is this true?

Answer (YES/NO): NO